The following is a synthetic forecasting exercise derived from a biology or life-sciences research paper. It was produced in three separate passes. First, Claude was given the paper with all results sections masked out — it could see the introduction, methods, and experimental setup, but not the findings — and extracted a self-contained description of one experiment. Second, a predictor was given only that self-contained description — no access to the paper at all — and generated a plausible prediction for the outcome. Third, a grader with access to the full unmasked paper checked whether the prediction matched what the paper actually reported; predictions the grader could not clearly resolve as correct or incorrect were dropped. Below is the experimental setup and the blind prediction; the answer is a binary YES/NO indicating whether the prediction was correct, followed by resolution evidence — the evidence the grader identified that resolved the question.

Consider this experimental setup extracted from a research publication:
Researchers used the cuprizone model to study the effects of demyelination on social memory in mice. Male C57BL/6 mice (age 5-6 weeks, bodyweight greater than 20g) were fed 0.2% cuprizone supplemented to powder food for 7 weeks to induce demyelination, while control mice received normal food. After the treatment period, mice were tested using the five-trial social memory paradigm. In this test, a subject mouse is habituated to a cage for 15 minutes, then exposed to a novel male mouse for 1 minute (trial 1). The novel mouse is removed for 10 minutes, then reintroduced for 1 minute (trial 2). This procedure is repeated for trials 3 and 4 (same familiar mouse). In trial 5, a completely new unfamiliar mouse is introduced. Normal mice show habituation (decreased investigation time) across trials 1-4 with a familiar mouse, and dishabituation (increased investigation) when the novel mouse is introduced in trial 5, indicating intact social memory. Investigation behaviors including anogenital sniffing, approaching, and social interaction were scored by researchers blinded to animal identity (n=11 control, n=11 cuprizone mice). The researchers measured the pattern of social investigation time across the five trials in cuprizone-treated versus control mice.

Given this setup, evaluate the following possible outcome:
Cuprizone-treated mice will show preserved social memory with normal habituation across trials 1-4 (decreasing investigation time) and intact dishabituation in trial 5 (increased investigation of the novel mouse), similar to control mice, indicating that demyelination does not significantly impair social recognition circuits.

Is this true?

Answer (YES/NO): NO